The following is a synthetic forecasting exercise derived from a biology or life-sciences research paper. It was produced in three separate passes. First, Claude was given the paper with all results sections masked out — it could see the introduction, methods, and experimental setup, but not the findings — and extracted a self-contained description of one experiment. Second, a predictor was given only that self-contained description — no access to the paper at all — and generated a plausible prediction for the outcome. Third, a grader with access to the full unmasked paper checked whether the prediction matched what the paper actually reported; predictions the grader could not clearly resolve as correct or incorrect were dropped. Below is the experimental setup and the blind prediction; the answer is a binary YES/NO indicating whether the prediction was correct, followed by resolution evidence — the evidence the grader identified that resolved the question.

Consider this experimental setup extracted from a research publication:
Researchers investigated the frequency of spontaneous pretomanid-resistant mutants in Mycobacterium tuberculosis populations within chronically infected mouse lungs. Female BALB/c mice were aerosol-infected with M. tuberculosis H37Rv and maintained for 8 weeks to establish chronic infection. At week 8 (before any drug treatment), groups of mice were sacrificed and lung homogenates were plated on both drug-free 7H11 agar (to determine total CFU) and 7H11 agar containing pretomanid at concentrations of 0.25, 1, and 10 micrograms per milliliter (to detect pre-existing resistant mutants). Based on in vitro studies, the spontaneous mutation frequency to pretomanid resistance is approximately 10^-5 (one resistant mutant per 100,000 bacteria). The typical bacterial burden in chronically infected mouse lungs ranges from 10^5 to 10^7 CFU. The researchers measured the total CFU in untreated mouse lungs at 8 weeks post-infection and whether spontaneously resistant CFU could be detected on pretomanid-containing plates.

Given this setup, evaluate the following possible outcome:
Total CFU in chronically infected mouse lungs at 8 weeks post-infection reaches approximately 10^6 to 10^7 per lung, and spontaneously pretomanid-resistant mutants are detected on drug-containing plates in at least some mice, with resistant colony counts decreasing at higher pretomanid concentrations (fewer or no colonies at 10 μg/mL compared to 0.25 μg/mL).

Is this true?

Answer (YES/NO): NO